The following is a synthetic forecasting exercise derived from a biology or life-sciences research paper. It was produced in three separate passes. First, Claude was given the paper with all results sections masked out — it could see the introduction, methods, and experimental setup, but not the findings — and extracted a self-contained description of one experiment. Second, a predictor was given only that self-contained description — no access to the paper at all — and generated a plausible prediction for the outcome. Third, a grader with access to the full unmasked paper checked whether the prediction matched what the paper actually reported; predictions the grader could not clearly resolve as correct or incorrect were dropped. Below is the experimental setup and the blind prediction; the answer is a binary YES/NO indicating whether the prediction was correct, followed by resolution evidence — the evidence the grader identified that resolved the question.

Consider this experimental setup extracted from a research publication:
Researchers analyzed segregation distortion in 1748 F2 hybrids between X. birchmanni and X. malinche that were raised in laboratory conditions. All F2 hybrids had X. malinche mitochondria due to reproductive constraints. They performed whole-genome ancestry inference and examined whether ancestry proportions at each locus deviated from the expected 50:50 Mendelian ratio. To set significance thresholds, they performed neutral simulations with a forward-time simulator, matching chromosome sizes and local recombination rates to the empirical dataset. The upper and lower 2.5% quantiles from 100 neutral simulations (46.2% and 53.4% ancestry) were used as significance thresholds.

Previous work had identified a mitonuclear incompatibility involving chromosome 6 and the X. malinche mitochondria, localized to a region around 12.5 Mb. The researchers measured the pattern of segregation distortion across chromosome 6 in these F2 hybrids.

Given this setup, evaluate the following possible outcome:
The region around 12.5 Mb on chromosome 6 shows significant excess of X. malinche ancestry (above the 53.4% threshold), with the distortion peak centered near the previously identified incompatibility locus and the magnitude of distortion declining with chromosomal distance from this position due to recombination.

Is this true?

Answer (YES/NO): NO